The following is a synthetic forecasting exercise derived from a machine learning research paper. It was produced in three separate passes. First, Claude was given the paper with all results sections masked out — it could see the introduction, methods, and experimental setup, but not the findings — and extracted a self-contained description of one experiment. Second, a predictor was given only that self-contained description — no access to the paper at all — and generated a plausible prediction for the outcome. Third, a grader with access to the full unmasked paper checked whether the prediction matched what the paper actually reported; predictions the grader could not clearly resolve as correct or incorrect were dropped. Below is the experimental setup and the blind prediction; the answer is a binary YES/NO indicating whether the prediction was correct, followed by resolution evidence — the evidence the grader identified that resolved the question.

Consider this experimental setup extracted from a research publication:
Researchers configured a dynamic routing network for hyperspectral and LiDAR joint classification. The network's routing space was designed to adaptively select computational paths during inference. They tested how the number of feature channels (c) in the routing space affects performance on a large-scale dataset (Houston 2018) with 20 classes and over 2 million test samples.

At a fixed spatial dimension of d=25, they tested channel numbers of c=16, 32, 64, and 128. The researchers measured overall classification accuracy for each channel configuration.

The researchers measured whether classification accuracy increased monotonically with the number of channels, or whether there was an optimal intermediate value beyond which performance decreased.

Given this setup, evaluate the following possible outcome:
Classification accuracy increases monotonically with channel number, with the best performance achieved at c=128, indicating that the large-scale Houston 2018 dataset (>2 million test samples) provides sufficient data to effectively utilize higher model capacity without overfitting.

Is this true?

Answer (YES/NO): NO